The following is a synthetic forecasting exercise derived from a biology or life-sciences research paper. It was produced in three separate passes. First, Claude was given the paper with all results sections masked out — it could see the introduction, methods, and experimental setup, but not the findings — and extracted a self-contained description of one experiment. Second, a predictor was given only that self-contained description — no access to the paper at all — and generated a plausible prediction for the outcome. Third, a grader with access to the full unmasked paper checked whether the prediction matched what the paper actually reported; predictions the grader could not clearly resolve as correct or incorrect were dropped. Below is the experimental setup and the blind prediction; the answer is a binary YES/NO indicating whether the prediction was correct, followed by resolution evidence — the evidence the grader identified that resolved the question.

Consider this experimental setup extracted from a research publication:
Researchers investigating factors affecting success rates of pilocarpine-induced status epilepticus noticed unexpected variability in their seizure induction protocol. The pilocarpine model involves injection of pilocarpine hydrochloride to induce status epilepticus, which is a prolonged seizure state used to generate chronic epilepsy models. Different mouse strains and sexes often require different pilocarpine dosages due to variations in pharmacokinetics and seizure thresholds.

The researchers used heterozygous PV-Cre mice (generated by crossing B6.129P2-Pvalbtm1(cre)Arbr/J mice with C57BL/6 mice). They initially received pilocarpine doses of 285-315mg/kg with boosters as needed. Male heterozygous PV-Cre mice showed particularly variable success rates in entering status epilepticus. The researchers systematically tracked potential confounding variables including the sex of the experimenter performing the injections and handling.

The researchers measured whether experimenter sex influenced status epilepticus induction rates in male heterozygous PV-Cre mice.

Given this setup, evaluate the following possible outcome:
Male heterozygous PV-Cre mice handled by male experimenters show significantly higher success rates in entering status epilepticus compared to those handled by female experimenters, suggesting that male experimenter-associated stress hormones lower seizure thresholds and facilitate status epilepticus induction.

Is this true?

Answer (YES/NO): YES